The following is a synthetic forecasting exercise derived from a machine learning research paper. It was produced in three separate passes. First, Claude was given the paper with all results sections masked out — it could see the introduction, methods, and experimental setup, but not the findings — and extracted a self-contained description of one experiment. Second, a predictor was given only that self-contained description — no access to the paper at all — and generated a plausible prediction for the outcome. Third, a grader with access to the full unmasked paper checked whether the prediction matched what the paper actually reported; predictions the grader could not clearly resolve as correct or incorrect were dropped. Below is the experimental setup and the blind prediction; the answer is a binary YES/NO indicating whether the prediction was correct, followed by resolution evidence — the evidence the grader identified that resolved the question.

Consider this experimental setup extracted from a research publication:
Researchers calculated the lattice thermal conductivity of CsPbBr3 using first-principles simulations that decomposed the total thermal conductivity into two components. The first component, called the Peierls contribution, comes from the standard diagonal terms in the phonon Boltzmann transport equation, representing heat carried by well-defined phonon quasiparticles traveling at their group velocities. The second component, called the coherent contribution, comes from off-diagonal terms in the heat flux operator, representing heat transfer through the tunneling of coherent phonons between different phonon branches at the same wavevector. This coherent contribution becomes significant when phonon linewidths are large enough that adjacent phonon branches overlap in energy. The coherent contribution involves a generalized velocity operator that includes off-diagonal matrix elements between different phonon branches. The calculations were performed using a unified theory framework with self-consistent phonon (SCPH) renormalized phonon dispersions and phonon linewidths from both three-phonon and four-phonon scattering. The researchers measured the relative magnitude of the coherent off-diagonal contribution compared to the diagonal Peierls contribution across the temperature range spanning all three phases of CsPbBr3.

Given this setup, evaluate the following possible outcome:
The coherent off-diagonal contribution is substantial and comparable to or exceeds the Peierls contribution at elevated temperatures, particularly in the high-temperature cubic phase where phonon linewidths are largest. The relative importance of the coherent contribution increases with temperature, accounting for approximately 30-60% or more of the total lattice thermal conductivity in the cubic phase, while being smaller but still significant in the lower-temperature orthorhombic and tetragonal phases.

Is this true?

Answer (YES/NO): NO